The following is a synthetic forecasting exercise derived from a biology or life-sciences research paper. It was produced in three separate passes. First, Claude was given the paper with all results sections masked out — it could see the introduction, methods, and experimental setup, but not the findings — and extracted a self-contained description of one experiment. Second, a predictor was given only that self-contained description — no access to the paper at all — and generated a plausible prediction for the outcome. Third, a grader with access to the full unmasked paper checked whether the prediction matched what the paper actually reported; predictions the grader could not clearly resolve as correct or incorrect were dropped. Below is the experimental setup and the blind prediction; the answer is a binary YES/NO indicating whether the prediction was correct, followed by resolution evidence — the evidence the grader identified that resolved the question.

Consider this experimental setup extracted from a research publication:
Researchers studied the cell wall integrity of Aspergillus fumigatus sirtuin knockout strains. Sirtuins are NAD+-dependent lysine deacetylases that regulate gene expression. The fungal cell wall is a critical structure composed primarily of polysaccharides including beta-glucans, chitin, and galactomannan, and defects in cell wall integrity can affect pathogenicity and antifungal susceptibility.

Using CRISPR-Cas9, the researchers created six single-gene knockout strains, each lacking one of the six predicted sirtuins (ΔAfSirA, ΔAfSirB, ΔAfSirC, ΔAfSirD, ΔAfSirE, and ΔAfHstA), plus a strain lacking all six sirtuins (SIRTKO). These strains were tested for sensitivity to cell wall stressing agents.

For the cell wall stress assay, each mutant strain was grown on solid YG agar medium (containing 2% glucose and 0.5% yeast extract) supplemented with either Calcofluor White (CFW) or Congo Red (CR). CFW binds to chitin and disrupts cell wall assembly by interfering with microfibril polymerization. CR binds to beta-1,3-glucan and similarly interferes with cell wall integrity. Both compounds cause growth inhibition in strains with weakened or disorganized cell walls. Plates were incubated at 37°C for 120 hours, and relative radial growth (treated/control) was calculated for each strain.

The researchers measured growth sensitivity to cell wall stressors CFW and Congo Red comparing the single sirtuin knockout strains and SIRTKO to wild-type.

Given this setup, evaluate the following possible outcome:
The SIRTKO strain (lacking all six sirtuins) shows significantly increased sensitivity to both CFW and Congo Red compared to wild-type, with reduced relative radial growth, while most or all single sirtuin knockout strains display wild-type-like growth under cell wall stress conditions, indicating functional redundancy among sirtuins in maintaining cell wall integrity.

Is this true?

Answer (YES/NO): NO